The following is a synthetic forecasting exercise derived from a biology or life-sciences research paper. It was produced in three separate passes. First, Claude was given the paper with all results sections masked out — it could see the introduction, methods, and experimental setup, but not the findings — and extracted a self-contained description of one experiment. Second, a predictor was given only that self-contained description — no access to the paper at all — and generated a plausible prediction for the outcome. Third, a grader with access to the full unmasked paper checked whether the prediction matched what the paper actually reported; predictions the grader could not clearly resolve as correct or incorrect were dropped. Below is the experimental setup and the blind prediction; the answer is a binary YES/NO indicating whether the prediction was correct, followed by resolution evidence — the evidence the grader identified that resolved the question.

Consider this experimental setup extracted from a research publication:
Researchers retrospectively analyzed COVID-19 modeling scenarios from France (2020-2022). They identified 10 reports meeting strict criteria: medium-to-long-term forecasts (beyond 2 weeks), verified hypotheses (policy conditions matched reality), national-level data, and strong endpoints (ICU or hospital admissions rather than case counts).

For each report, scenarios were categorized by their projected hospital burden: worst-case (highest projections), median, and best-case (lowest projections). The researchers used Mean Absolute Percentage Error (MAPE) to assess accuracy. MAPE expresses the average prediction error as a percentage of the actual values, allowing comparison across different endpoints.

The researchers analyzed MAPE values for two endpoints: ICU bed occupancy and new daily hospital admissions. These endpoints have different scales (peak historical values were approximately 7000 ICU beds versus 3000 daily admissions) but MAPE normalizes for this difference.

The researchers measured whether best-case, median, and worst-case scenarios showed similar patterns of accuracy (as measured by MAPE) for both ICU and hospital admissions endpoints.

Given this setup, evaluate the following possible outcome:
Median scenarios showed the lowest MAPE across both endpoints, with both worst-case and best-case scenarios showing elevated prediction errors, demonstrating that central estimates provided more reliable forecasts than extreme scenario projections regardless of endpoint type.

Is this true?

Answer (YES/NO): NO